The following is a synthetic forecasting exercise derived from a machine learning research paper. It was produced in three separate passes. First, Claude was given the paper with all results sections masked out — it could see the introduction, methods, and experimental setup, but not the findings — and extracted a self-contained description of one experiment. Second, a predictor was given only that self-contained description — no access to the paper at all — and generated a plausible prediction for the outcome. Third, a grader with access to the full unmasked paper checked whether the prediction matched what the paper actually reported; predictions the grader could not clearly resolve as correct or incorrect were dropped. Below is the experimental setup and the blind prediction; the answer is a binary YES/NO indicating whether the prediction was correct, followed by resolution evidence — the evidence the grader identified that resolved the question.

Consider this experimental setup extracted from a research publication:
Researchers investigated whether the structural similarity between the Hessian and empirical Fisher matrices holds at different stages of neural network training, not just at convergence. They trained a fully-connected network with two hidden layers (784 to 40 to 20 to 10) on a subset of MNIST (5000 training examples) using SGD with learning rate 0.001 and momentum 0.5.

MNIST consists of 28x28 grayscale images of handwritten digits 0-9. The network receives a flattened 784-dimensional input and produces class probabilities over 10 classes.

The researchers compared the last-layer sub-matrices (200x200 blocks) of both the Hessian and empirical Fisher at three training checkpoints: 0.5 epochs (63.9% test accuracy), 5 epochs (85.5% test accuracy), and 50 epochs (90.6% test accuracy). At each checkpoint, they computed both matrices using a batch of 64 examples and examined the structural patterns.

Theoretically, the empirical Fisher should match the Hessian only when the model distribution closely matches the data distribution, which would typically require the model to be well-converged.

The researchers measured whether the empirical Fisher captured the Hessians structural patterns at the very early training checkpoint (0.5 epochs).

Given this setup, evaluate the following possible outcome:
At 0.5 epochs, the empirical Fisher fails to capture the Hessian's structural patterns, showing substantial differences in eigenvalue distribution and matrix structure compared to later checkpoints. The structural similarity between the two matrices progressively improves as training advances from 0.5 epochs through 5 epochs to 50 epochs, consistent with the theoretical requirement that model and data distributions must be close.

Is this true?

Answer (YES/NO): NO